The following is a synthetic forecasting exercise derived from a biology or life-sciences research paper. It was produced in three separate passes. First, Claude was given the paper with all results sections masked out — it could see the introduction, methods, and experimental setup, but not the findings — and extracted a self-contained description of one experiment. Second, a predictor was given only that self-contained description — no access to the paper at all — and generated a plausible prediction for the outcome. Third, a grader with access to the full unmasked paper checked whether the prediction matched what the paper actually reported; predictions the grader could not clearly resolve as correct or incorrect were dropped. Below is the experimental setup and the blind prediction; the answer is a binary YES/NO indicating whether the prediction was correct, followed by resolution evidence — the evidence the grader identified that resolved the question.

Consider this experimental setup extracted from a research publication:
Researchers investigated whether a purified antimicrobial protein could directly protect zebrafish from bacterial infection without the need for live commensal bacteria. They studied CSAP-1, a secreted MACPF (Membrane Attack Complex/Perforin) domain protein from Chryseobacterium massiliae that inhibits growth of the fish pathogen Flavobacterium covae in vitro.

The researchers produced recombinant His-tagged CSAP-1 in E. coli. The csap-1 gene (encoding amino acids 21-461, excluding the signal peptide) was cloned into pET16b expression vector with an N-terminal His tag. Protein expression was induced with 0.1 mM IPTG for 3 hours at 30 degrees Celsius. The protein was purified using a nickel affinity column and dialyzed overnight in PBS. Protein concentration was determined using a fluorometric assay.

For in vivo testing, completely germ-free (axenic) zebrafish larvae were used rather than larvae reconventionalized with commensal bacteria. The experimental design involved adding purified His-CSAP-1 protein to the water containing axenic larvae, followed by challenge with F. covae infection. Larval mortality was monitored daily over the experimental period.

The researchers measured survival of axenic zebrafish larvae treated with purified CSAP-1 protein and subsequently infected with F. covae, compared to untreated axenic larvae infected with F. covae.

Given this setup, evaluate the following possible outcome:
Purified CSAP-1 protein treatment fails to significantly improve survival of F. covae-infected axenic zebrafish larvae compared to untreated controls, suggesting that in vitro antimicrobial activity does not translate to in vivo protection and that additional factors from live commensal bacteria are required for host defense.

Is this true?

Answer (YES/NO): NO